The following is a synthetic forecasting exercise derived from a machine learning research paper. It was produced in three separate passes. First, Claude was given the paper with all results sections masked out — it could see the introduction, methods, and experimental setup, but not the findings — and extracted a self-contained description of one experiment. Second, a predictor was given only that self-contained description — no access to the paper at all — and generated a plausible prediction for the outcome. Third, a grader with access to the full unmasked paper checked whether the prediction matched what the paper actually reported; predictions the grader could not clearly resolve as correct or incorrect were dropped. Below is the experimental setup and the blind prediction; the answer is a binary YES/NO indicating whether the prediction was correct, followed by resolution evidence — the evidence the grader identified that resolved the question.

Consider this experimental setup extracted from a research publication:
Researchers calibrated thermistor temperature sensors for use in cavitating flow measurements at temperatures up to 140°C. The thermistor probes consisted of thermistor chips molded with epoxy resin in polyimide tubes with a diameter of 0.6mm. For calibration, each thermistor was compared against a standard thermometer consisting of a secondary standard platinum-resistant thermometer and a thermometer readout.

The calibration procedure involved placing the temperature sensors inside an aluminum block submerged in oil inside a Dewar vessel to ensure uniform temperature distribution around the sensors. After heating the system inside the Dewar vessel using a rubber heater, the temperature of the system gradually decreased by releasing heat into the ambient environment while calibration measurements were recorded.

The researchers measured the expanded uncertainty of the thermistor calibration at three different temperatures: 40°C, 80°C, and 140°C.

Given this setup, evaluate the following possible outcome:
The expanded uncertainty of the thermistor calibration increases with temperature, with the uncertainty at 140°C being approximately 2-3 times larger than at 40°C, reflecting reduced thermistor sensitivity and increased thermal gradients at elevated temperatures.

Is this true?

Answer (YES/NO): NO